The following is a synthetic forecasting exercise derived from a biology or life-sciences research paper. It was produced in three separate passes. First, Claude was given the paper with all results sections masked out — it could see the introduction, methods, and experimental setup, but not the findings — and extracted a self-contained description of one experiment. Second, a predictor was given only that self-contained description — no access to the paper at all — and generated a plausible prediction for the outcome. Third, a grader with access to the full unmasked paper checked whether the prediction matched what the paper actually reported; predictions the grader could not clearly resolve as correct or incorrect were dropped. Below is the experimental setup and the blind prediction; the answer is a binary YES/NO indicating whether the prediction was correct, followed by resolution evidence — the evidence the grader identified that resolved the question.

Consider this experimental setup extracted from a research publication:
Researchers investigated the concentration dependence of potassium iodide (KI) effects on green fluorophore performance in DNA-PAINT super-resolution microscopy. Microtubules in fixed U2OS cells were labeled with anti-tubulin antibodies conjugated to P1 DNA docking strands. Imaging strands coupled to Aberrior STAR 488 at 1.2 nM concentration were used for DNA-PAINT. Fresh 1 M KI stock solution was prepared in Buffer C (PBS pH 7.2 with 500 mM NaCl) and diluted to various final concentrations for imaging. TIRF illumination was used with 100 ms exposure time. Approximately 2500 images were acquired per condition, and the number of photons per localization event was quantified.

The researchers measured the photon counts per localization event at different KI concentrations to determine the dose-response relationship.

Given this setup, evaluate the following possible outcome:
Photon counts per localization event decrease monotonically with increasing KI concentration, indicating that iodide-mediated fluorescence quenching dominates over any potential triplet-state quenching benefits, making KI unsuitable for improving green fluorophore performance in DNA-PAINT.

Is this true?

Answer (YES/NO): NO